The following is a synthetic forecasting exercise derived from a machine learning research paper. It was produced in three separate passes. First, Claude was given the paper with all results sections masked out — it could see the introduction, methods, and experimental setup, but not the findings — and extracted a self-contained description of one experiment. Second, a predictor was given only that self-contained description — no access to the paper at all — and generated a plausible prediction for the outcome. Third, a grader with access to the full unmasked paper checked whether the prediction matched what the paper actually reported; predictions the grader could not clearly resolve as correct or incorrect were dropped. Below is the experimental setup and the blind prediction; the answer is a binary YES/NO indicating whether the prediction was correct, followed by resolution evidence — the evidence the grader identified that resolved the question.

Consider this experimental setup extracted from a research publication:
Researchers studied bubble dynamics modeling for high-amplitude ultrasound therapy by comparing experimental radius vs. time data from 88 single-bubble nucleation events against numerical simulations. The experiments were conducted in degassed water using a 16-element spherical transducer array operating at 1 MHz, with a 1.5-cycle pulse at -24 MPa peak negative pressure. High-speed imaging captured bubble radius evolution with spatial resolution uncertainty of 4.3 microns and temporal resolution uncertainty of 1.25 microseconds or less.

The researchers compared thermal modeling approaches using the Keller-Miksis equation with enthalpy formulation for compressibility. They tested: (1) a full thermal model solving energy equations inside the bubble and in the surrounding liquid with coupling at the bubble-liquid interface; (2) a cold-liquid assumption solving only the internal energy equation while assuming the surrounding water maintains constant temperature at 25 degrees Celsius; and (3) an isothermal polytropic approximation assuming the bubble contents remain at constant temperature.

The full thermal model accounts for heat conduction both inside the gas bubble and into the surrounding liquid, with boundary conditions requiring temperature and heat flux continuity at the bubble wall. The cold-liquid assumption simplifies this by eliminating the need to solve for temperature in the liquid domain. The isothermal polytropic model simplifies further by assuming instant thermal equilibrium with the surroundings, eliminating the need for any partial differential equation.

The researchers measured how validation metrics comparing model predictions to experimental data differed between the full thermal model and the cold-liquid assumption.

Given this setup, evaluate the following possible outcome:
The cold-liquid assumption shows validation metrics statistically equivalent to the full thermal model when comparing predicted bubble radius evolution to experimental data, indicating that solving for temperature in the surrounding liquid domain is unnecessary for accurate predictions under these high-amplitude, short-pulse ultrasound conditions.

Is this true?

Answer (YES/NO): YES